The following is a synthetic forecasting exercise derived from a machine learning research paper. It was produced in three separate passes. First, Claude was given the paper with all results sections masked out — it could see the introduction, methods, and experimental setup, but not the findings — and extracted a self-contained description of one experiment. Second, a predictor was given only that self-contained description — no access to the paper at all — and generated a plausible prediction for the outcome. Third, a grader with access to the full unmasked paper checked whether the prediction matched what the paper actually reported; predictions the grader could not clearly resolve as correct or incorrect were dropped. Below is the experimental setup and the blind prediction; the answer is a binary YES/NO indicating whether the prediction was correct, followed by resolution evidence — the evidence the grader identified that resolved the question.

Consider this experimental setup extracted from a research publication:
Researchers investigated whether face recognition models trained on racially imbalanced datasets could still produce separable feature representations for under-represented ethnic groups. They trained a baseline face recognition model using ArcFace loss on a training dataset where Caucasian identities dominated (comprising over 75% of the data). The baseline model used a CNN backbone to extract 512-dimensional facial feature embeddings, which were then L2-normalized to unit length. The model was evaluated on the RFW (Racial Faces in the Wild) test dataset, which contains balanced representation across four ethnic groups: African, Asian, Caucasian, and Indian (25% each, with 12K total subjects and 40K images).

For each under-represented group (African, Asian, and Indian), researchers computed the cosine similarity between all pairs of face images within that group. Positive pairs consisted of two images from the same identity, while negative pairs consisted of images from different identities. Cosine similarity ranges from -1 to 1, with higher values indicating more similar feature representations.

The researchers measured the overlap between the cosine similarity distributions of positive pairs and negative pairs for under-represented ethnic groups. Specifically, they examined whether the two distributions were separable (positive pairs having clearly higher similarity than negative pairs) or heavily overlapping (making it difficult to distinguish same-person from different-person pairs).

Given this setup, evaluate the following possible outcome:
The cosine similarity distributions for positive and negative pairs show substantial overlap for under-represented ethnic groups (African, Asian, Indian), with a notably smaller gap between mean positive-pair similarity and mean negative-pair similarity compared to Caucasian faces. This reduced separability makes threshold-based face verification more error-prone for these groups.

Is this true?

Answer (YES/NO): NO